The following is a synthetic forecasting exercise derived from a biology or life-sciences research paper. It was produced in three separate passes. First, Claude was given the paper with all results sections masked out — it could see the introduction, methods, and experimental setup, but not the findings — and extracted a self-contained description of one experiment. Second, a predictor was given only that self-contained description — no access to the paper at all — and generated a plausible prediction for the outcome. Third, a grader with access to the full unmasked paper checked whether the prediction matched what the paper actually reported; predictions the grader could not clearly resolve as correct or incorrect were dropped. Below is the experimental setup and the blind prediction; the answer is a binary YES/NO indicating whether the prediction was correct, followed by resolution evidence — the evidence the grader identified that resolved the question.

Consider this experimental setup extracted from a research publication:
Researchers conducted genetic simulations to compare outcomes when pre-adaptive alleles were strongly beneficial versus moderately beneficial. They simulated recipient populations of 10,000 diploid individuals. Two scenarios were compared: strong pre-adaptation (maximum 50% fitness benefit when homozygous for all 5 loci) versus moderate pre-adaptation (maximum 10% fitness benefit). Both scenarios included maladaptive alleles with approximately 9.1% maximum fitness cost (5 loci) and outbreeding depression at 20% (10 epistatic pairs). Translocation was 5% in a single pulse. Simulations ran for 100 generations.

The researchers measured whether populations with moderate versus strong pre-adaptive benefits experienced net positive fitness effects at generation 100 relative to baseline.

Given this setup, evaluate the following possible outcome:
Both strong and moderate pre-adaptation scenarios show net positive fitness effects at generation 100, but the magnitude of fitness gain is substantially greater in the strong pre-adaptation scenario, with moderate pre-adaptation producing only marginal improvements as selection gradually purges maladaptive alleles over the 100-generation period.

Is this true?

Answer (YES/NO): YES